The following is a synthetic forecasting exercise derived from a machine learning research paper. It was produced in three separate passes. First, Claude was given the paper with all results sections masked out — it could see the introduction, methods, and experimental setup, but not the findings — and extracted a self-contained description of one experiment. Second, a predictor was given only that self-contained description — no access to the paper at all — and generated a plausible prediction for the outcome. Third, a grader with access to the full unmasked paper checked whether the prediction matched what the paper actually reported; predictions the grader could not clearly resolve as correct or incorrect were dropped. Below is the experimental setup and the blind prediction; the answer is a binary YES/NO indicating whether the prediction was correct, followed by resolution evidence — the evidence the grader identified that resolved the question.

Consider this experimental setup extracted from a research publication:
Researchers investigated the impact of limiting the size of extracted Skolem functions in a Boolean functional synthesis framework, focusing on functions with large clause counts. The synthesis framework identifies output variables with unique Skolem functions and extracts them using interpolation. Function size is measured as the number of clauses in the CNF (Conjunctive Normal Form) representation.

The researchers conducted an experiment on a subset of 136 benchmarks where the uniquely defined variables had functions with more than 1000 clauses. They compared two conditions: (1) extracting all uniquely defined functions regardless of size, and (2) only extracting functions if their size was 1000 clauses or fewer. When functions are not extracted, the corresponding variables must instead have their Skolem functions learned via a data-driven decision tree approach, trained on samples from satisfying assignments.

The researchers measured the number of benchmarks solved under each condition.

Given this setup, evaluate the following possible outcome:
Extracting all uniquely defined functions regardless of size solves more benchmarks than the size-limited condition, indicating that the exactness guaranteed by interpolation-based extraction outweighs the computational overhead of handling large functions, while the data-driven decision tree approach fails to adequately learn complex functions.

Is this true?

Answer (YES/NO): YES